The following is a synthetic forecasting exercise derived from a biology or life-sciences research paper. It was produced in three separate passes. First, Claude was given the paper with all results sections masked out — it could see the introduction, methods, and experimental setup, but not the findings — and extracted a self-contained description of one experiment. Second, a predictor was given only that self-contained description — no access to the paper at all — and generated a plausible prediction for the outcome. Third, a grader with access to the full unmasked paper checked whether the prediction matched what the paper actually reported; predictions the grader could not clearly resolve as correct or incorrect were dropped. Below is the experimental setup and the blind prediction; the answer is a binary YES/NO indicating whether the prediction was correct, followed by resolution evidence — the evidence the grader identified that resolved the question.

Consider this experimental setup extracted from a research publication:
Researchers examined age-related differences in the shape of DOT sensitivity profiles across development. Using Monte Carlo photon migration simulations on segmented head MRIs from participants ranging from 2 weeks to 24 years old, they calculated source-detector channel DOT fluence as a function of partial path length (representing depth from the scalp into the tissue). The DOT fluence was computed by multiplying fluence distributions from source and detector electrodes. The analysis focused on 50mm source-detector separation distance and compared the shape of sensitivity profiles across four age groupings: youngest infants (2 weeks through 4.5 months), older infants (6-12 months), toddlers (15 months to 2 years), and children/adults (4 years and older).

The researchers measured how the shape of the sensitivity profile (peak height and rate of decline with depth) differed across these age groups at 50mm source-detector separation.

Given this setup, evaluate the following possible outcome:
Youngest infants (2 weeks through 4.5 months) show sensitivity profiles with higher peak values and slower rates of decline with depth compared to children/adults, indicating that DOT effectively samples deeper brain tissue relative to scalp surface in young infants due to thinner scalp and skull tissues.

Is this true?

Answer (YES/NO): NO